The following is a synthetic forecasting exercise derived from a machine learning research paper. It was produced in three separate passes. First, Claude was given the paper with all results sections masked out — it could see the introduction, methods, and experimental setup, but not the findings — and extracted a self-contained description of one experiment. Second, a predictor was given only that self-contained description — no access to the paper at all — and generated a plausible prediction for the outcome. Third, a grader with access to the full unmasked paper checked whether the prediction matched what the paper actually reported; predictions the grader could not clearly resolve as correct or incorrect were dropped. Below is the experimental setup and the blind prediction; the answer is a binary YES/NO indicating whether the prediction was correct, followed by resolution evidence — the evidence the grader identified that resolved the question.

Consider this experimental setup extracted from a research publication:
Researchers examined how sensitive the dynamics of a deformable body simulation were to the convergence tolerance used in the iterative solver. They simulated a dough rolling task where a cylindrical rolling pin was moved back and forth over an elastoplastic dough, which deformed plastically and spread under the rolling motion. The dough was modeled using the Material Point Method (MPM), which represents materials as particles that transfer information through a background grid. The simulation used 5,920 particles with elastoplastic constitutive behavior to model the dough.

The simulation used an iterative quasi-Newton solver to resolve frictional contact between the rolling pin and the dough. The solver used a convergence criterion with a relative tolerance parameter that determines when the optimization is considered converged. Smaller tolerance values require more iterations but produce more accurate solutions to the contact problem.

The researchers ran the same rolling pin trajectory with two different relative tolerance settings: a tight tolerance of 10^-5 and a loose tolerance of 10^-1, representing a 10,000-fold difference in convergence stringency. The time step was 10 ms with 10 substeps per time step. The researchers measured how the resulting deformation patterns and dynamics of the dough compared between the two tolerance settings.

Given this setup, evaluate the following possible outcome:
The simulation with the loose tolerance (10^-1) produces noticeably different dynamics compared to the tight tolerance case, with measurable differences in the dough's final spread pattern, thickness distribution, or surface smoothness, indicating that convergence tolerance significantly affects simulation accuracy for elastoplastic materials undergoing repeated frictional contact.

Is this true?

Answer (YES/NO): NO